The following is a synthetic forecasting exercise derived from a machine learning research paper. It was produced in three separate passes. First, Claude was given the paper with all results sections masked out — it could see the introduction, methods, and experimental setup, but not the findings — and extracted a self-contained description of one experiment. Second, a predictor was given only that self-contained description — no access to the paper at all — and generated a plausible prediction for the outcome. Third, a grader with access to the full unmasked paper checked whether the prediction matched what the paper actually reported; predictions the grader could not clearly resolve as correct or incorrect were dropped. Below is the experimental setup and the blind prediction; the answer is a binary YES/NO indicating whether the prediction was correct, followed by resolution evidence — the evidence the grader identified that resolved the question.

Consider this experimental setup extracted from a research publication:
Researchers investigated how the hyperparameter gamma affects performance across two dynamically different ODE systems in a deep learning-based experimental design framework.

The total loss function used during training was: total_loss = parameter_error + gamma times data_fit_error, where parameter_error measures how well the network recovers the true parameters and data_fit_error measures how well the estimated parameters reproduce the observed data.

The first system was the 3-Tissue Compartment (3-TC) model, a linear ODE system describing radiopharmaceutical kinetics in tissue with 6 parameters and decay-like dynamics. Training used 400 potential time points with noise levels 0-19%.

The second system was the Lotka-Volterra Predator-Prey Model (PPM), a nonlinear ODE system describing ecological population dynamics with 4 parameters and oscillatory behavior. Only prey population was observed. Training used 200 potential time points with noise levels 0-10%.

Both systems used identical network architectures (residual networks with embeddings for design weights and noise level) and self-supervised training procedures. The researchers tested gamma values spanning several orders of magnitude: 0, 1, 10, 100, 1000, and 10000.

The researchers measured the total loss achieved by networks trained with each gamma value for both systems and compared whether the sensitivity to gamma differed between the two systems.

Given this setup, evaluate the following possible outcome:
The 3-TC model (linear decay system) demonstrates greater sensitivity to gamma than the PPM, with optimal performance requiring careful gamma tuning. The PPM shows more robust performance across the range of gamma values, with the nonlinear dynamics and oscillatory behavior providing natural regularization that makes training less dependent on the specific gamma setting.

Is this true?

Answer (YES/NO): NO